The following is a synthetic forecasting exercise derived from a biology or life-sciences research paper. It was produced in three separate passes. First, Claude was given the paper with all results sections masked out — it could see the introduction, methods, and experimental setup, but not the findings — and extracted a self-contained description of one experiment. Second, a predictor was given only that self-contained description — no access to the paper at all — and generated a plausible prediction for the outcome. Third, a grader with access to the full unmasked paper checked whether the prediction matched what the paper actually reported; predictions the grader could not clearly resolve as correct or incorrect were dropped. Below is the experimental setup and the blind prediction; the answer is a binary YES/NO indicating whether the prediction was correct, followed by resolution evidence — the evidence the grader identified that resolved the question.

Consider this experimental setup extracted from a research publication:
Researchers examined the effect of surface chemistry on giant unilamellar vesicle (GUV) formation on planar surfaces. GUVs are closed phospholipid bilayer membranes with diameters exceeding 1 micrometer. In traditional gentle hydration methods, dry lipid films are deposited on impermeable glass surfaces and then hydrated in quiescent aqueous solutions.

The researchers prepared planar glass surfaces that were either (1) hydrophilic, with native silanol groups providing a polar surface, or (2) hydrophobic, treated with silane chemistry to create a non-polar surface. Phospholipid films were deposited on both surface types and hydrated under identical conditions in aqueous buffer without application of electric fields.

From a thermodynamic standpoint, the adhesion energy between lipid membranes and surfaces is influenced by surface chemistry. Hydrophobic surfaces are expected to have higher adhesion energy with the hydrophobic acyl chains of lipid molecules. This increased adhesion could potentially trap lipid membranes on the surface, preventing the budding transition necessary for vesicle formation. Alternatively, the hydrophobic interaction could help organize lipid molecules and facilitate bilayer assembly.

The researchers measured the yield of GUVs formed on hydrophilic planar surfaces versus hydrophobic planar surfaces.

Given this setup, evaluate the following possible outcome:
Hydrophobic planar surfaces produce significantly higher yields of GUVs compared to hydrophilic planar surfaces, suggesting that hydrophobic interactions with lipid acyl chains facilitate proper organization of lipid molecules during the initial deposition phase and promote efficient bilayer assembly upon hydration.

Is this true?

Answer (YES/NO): NO